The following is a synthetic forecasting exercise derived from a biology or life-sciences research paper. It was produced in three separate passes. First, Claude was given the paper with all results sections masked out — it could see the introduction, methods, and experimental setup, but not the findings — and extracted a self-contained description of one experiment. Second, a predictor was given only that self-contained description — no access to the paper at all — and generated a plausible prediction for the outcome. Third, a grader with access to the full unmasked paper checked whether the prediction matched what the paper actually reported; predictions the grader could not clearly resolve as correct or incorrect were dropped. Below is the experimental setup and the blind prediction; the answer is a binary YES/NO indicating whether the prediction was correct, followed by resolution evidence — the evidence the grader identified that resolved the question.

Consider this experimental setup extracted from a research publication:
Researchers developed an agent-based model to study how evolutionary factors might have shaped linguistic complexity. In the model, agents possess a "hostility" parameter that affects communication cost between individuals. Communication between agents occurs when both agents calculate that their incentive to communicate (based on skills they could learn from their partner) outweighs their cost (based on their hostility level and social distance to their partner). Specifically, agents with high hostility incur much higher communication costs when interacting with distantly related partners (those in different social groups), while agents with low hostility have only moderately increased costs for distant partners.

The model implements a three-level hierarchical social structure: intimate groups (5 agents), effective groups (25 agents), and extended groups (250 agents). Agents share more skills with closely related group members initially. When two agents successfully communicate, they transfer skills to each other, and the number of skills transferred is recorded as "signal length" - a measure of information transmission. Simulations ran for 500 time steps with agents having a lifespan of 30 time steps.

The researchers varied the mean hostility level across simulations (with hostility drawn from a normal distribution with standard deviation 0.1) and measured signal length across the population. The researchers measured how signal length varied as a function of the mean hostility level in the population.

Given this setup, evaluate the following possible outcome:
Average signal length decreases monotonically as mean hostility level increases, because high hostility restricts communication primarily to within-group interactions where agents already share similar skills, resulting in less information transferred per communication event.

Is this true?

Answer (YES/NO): NO